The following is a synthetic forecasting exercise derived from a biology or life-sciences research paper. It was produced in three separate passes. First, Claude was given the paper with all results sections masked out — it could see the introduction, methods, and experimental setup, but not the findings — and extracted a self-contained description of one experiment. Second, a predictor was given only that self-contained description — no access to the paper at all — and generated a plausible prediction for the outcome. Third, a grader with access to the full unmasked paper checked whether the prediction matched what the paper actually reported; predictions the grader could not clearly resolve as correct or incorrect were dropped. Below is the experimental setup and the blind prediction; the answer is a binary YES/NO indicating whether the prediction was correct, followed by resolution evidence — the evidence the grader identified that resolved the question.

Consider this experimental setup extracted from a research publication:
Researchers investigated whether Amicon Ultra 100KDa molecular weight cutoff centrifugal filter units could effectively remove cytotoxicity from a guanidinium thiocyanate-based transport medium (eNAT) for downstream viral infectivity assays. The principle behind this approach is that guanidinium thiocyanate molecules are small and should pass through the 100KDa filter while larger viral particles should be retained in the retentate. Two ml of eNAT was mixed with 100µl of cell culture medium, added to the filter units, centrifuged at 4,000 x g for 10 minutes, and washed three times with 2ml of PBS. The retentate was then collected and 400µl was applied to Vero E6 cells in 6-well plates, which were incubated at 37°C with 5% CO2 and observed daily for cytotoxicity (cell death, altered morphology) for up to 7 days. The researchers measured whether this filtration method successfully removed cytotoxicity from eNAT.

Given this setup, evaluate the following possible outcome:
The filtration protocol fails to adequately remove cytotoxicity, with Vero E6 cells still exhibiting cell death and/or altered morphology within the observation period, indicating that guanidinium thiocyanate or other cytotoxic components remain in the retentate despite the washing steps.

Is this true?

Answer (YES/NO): YES